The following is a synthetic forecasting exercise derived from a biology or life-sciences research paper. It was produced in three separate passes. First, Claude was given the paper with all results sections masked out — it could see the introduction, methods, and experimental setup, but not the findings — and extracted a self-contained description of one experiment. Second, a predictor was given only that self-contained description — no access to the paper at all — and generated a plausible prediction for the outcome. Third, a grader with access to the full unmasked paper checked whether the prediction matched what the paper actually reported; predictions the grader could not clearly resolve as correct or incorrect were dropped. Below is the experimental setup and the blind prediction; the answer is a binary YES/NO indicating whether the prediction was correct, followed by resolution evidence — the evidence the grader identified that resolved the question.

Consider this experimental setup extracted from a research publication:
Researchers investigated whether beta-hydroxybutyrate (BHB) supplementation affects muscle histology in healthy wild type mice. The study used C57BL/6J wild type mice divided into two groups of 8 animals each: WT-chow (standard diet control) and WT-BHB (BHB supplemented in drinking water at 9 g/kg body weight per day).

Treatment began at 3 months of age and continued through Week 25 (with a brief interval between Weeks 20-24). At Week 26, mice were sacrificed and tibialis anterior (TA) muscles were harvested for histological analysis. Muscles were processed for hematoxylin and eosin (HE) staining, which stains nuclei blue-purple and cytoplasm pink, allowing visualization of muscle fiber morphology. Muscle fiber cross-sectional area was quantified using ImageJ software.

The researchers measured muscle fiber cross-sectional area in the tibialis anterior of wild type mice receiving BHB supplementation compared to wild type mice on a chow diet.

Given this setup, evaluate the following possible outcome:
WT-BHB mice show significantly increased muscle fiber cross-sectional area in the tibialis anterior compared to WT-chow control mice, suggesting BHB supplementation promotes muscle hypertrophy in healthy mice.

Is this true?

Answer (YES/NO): NO